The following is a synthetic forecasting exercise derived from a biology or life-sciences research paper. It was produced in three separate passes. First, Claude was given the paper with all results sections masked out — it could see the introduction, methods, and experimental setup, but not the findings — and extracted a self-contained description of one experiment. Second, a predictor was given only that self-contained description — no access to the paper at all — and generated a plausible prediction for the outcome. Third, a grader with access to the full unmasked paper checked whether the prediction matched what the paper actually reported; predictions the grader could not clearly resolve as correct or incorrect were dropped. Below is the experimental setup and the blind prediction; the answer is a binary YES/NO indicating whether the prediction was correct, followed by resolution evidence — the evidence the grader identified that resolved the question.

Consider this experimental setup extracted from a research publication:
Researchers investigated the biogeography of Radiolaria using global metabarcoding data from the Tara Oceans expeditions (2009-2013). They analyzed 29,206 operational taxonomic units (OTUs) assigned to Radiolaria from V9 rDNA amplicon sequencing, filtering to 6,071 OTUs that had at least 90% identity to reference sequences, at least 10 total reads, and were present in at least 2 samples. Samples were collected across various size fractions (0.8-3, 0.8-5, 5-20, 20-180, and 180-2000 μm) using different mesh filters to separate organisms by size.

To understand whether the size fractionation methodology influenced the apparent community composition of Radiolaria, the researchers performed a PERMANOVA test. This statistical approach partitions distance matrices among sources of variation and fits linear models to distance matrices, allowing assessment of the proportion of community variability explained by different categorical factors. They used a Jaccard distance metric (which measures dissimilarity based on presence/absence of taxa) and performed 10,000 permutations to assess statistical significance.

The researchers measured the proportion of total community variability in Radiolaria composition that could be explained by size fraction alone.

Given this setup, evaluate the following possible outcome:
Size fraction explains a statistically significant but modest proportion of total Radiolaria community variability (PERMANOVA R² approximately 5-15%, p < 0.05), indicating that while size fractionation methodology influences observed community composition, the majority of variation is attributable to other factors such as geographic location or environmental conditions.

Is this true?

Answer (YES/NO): YES